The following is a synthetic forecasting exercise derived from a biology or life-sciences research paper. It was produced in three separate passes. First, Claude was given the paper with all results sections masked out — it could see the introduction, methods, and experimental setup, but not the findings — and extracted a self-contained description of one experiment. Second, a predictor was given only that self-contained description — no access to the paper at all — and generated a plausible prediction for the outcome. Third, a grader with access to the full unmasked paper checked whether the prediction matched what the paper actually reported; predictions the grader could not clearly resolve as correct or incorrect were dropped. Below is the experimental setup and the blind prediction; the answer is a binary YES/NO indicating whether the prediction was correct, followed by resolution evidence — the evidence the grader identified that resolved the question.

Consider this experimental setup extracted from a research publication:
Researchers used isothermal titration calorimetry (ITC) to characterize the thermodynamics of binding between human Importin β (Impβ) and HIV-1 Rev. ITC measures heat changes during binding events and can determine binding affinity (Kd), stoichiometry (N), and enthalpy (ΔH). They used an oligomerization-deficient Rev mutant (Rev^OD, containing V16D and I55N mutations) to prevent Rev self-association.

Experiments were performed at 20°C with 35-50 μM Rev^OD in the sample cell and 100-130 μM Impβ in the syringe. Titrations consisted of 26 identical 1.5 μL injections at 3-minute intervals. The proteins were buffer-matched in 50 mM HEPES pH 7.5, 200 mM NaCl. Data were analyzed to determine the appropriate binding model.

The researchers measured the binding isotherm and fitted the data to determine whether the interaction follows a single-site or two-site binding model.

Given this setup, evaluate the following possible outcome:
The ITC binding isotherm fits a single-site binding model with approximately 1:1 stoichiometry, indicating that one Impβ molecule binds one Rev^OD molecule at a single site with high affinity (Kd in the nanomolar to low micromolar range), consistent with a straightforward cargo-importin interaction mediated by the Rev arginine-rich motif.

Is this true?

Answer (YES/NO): NO